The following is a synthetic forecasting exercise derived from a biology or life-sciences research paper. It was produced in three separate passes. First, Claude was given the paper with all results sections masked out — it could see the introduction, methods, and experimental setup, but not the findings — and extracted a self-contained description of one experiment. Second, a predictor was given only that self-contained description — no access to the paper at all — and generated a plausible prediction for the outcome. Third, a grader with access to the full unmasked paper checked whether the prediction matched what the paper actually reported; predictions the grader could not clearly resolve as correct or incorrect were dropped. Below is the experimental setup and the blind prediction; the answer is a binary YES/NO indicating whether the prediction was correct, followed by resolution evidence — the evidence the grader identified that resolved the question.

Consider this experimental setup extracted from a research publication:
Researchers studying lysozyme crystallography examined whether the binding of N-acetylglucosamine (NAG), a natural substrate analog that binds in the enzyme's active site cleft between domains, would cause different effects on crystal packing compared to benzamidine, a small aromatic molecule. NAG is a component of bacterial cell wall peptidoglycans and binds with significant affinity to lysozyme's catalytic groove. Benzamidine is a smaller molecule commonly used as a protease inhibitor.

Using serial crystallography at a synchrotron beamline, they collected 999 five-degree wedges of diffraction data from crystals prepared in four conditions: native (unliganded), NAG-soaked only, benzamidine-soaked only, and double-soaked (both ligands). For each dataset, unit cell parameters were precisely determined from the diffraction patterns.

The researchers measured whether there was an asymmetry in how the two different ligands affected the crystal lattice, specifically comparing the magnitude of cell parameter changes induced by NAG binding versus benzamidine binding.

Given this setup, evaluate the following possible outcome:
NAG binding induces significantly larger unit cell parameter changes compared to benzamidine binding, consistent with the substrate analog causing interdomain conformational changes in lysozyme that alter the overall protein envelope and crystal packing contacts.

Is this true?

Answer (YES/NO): YES